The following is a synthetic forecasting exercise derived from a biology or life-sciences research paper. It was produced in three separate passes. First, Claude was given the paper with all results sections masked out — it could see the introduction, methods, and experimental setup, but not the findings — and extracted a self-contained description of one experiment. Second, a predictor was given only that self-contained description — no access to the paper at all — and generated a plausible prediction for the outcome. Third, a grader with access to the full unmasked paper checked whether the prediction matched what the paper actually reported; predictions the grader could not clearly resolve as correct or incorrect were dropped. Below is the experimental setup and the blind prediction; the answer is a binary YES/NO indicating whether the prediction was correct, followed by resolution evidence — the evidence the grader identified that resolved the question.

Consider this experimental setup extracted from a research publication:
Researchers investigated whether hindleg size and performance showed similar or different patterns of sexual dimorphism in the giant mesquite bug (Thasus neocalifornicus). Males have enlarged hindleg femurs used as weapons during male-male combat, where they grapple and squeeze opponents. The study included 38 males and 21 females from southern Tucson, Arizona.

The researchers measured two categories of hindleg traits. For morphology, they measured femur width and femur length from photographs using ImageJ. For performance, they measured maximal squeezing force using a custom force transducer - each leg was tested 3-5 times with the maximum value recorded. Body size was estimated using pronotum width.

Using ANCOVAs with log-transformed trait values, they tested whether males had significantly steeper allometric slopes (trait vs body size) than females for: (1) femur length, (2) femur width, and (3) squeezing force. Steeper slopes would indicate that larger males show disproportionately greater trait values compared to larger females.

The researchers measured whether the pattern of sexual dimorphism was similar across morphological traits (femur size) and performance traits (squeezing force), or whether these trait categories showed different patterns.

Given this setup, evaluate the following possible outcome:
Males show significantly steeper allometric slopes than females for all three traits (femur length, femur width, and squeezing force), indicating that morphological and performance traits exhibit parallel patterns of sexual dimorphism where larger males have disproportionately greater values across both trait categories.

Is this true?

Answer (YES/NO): NO